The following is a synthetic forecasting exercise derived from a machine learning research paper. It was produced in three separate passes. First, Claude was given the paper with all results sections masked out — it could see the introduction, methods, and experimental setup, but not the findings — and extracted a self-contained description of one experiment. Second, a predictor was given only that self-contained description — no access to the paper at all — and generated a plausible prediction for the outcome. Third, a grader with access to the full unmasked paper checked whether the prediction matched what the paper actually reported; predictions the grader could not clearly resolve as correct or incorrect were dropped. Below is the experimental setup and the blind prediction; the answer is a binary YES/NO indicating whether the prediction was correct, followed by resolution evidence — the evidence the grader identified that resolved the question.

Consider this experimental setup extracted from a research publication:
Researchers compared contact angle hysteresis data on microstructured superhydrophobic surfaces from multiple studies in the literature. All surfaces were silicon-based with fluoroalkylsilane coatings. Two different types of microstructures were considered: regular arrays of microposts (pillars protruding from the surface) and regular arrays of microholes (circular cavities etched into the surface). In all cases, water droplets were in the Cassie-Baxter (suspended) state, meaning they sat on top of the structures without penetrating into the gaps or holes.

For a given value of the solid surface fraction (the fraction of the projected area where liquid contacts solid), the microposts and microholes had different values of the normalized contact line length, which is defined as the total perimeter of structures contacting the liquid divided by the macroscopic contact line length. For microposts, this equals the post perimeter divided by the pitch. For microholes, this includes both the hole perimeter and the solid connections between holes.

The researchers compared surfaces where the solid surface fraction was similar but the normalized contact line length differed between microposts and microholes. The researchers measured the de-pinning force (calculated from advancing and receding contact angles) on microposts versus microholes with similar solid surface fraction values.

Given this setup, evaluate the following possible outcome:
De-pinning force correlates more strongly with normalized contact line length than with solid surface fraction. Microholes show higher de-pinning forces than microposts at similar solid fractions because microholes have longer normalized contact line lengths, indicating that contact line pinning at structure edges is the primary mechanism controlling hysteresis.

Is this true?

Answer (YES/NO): NO